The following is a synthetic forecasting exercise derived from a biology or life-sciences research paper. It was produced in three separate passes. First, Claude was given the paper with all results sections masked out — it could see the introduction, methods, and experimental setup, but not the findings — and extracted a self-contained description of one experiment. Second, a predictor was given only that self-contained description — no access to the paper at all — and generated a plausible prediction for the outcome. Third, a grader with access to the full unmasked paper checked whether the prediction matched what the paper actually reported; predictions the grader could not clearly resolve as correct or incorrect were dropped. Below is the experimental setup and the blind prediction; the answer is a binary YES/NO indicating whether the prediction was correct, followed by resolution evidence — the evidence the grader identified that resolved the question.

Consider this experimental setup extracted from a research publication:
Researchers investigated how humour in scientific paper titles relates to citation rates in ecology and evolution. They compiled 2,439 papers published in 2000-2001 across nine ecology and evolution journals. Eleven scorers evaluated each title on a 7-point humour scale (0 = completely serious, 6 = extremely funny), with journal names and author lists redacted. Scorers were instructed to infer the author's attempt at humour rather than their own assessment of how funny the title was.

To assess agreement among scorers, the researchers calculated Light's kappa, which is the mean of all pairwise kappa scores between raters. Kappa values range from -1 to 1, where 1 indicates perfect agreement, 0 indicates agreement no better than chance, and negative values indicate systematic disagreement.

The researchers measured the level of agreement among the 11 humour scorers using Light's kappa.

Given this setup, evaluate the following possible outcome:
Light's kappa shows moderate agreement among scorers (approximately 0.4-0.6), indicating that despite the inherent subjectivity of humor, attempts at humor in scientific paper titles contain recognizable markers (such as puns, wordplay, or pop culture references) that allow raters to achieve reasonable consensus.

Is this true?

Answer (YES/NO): NO